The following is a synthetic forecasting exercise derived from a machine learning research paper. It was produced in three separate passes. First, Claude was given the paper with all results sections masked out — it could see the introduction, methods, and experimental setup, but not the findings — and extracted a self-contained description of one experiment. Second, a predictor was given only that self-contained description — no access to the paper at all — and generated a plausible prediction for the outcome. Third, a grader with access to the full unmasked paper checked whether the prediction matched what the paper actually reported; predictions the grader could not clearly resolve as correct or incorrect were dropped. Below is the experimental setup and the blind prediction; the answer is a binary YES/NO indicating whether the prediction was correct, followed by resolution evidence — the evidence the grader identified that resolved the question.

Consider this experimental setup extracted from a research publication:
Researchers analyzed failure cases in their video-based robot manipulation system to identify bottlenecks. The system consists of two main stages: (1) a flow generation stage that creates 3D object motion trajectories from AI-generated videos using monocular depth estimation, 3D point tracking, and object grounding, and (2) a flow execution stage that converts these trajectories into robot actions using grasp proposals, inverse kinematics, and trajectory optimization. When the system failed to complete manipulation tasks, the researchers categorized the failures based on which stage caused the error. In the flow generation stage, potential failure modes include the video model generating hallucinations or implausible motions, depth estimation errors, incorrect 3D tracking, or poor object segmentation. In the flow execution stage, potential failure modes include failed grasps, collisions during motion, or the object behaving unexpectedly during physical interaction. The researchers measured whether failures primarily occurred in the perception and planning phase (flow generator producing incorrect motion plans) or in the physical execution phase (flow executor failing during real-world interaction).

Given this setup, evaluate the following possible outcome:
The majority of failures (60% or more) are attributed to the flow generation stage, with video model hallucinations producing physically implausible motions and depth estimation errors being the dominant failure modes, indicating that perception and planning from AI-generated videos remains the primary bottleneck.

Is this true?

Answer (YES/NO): NO